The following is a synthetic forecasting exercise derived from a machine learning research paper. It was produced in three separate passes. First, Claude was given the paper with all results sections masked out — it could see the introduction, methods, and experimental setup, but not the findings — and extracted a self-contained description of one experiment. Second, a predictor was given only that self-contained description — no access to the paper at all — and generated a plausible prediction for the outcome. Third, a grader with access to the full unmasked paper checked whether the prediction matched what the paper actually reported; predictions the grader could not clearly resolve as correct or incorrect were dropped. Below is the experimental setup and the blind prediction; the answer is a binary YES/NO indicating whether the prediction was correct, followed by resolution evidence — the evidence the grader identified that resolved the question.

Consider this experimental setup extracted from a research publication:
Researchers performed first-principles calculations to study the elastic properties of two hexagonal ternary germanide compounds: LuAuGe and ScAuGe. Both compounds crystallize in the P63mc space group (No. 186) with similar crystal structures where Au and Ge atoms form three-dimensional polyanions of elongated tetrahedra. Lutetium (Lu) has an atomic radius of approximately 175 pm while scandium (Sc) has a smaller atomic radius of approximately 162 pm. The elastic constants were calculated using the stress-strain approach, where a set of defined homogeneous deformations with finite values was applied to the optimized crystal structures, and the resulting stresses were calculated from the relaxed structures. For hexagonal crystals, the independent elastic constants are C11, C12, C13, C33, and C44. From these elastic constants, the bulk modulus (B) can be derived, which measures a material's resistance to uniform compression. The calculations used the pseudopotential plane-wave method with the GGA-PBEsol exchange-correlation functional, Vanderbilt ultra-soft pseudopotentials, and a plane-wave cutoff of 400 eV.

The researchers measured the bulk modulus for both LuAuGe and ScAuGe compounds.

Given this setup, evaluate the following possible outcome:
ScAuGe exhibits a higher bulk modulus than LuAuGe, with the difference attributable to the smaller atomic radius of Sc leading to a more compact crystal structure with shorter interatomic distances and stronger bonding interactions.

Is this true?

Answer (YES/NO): YES